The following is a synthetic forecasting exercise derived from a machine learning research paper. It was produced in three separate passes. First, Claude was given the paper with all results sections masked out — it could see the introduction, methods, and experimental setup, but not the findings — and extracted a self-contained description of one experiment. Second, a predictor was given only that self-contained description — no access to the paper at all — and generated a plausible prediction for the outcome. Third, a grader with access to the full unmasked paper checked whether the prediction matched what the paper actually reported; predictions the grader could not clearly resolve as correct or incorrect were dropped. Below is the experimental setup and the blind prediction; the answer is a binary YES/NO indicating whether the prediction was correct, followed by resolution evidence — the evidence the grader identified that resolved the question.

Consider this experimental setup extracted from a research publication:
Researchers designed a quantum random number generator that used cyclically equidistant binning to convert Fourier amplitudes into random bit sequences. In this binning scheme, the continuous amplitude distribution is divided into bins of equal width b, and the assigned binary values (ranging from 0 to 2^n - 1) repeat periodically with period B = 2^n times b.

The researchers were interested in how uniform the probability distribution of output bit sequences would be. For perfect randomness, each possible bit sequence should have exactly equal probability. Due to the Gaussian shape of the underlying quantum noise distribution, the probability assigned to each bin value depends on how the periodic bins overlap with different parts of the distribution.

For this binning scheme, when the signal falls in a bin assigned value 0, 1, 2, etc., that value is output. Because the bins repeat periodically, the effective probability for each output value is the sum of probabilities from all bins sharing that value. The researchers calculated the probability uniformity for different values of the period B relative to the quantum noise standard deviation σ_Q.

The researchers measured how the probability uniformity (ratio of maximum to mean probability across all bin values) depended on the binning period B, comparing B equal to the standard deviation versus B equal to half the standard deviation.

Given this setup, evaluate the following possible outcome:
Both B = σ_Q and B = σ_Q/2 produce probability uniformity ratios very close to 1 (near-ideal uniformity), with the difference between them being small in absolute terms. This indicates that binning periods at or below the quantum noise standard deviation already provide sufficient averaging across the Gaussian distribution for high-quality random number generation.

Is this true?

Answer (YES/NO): NO